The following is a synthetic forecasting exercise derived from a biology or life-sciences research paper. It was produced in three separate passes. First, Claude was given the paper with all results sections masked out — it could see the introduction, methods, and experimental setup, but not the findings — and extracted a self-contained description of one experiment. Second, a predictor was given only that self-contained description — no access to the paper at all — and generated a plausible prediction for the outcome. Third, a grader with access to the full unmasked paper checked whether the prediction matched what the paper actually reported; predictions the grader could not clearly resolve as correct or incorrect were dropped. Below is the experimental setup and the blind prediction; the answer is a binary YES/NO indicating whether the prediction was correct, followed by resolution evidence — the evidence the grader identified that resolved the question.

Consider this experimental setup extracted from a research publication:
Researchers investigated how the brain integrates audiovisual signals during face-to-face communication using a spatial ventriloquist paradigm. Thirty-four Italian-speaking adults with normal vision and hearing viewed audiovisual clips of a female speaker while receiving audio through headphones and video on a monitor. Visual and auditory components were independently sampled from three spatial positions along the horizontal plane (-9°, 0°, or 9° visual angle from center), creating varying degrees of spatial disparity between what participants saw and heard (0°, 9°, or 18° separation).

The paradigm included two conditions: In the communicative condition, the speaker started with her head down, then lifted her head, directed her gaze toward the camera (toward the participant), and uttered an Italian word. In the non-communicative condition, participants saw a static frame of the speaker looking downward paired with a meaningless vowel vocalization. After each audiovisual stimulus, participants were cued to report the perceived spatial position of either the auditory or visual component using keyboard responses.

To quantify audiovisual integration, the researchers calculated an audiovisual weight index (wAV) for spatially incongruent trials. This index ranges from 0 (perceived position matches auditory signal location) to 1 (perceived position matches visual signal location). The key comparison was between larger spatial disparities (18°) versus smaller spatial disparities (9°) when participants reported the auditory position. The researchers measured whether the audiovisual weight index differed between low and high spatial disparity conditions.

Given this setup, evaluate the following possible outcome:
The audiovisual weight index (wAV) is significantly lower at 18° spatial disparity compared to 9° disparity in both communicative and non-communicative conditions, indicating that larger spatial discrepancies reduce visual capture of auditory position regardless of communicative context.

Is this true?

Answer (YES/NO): NO